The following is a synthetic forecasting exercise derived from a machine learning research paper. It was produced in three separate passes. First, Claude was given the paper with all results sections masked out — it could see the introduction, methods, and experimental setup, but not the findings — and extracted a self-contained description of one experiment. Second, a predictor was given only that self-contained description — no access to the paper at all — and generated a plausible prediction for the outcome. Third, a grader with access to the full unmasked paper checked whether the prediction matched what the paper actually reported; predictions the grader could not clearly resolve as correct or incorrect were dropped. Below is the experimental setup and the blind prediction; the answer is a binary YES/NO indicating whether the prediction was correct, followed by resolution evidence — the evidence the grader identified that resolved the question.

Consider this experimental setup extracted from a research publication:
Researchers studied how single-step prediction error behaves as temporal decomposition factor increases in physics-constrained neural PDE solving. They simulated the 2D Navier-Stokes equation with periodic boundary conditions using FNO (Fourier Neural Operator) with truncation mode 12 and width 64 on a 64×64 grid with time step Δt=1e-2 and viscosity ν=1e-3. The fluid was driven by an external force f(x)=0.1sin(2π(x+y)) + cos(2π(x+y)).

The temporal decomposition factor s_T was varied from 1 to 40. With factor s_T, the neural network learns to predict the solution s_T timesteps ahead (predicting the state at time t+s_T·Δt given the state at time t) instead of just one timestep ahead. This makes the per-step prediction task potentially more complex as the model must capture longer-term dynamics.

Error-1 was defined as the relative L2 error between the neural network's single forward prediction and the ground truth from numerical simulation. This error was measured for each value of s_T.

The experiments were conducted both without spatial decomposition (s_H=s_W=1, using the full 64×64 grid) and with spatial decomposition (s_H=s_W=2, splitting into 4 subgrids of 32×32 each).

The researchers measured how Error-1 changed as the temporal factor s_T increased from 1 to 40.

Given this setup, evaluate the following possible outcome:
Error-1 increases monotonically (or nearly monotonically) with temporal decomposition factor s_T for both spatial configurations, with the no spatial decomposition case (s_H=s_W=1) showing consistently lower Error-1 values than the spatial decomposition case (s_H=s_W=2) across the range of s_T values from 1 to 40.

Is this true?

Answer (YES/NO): YES